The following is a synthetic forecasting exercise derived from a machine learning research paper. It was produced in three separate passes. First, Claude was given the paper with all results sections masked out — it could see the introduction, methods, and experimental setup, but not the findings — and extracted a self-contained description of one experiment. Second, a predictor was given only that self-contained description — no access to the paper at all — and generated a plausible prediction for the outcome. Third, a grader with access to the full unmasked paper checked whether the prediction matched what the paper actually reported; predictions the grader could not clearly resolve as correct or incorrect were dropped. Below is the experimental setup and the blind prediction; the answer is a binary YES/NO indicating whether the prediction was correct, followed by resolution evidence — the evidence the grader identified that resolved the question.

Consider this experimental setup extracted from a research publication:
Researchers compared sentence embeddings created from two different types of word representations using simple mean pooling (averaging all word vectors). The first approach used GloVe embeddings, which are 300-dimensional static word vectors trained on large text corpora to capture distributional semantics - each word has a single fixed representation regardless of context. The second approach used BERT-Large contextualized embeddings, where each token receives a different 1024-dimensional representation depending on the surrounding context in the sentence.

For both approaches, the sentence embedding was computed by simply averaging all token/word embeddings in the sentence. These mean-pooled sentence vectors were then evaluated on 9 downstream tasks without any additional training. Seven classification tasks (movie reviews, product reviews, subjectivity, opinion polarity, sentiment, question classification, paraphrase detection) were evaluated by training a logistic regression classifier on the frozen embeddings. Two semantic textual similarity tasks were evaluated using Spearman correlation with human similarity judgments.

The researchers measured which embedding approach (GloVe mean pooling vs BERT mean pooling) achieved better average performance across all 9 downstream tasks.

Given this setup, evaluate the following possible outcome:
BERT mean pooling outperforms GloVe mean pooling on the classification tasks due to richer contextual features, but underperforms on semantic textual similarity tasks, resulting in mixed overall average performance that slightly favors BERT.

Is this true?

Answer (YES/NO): NO